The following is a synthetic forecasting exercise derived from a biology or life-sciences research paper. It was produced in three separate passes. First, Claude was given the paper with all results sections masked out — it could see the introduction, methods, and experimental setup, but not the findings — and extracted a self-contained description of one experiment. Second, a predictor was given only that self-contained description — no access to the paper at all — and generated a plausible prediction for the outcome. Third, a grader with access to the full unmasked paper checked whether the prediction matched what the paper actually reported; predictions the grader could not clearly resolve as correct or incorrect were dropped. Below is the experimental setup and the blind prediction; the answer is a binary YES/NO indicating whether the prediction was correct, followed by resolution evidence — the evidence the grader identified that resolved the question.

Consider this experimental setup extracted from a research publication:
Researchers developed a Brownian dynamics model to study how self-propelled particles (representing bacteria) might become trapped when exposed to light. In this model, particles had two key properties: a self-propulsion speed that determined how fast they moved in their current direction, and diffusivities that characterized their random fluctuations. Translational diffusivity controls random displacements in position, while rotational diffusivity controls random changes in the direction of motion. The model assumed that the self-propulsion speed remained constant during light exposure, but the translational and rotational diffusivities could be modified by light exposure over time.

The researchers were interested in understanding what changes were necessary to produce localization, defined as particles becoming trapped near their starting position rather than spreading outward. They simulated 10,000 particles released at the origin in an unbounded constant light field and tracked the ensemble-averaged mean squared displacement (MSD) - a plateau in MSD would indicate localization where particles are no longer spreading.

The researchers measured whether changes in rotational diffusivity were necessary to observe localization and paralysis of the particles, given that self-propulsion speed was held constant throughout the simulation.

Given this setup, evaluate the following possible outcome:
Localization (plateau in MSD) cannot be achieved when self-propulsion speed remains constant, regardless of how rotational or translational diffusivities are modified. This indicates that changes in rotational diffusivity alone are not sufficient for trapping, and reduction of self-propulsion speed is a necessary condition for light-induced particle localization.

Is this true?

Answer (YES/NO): NO